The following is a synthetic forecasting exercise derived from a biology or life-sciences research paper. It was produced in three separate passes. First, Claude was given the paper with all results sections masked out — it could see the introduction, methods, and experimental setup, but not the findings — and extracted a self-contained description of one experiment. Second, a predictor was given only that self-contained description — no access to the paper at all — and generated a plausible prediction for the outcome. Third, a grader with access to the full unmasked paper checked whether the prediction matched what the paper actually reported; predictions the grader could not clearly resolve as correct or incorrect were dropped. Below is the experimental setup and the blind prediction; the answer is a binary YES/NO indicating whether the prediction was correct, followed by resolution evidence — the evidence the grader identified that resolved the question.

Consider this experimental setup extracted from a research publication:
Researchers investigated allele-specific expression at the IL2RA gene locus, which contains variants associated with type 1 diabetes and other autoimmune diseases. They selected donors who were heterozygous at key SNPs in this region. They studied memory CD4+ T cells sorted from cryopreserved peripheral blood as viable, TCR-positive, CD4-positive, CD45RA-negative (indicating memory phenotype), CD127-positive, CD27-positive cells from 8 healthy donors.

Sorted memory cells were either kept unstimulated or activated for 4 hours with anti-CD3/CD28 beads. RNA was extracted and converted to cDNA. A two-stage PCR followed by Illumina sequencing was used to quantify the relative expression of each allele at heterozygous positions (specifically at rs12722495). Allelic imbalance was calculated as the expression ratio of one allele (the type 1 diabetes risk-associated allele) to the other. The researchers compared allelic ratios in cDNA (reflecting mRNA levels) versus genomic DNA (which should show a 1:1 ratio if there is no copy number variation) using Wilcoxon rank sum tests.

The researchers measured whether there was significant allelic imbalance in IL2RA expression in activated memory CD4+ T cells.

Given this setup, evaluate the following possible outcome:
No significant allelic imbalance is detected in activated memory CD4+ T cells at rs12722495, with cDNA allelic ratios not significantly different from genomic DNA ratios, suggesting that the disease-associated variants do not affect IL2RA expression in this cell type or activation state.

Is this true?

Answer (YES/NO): YES